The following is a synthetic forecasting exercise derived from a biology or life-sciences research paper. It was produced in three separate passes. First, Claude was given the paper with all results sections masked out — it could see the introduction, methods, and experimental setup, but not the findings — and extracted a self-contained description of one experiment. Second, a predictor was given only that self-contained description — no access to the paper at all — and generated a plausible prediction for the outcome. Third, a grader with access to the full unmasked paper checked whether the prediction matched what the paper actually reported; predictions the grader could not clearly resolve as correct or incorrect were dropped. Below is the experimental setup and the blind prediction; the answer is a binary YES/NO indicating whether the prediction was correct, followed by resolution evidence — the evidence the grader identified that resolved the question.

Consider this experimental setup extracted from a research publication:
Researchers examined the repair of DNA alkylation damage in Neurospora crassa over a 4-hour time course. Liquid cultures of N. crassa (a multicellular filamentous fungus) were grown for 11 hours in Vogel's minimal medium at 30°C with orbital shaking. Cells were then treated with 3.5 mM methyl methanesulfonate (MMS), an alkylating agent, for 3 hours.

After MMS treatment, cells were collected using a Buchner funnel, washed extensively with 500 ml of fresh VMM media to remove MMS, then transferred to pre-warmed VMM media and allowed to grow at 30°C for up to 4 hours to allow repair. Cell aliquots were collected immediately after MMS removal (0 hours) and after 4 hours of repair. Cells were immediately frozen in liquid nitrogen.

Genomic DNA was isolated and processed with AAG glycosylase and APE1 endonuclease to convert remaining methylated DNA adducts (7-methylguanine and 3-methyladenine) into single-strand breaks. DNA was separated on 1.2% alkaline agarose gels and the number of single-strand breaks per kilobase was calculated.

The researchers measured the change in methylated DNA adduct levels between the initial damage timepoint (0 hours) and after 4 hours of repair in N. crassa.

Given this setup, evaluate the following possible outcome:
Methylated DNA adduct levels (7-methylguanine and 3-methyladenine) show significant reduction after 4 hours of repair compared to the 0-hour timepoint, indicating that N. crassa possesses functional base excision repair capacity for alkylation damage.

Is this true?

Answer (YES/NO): YES